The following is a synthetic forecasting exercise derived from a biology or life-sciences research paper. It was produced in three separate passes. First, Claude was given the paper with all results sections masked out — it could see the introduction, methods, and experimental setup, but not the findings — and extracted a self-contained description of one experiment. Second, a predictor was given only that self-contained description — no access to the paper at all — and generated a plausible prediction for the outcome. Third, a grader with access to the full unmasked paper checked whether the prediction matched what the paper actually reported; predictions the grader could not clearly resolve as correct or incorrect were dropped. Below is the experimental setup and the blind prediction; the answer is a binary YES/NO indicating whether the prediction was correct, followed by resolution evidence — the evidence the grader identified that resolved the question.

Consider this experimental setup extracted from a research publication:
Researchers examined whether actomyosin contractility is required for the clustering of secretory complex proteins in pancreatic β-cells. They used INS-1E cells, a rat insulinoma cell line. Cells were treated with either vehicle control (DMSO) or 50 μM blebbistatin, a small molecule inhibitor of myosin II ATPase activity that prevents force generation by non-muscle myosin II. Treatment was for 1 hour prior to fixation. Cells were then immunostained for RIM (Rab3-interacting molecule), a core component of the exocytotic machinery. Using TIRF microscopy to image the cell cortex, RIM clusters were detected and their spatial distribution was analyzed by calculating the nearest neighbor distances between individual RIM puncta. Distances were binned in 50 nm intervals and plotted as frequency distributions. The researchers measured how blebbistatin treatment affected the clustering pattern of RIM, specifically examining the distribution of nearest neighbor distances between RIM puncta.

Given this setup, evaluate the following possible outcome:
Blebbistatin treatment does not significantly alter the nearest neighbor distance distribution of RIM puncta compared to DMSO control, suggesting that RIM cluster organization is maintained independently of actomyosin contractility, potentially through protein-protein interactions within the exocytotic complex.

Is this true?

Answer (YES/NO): NO